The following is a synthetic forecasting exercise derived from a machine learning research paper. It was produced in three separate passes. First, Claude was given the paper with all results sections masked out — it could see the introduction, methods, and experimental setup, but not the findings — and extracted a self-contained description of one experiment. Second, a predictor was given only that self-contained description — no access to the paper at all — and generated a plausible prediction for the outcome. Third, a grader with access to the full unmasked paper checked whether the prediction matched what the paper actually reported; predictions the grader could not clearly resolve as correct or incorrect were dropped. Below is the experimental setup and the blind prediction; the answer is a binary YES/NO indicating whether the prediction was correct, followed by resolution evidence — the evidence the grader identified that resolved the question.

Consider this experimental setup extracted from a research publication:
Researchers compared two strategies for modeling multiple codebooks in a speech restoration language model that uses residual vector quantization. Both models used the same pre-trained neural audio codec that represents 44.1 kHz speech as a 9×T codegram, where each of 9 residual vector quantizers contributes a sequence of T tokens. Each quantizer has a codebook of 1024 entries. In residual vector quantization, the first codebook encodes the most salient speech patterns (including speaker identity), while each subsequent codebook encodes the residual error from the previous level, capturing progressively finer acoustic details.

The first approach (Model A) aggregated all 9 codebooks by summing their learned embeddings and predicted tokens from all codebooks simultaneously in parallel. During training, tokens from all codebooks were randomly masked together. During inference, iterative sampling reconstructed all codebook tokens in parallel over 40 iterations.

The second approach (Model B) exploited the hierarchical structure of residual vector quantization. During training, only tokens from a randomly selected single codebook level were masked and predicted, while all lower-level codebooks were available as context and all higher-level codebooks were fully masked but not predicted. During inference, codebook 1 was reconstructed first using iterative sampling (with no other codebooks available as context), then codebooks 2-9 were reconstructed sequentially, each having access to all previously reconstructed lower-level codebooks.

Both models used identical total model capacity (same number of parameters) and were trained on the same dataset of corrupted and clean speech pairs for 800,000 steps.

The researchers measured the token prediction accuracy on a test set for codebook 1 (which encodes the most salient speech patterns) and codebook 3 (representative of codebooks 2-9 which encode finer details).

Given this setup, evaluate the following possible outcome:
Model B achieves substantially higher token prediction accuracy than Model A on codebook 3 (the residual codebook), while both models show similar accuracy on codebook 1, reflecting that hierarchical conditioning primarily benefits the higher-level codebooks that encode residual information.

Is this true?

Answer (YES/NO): NO